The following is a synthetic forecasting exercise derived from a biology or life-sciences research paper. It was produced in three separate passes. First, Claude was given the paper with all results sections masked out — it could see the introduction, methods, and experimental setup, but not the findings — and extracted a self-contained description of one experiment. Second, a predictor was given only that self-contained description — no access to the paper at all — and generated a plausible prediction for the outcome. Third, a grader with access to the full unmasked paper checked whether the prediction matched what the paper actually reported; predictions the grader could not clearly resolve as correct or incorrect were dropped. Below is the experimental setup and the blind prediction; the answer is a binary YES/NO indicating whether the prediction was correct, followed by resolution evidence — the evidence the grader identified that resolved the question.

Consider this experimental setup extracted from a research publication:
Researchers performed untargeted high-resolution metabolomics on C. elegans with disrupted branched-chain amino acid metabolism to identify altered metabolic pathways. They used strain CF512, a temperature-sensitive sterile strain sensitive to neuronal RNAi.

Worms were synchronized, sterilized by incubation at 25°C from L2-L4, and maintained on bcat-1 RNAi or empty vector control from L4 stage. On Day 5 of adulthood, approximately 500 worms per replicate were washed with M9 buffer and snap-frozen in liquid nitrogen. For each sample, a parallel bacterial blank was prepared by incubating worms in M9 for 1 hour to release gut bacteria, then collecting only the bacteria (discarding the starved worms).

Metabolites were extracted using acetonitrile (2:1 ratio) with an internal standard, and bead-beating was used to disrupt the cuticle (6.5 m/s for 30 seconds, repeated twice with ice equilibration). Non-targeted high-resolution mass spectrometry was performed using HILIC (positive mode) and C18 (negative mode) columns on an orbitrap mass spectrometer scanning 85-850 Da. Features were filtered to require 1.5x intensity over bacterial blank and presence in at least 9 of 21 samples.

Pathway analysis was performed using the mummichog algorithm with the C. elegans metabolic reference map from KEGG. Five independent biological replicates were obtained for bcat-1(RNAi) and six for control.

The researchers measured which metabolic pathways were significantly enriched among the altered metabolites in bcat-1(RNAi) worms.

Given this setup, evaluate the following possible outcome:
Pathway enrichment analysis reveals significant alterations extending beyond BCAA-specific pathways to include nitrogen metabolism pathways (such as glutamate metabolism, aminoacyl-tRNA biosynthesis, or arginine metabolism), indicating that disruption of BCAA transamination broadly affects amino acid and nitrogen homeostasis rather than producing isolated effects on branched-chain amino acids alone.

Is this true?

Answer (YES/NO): YES